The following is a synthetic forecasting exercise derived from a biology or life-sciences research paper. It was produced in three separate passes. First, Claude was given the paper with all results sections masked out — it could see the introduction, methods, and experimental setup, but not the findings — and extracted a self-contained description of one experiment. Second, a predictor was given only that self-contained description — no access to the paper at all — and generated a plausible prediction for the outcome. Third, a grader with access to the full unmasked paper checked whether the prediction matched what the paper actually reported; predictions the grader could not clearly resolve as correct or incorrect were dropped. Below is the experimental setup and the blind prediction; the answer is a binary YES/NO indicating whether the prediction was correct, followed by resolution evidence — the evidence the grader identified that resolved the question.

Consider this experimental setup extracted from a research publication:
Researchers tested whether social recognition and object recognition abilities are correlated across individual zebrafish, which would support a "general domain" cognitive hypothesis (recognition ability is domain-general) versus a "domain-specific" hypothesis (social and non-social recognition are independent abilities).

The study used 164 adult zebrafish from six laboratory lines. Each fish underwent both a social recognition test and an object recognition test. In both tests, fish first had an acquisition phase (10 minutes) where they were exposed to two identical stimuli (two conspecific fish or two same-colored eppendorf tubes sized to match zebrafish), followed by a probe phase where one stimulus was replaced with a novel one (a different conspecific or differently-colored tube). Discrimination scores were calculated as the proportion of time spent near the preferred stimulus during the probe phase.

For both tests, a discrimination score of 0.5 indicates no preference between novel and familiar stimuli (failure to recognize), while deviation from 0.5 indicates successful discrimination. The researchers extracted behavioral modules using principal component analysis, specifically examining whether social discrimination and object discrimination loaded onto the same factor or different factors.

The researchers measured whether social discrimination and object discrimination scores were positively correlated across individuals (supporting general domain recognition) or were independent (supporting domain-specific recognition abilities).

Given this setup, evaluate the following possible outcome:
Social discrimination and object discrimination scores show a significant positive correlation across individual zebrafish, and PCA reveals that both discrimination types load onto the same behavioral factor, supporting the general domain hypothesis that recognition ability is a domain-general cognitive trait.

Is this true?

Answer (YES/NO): YES